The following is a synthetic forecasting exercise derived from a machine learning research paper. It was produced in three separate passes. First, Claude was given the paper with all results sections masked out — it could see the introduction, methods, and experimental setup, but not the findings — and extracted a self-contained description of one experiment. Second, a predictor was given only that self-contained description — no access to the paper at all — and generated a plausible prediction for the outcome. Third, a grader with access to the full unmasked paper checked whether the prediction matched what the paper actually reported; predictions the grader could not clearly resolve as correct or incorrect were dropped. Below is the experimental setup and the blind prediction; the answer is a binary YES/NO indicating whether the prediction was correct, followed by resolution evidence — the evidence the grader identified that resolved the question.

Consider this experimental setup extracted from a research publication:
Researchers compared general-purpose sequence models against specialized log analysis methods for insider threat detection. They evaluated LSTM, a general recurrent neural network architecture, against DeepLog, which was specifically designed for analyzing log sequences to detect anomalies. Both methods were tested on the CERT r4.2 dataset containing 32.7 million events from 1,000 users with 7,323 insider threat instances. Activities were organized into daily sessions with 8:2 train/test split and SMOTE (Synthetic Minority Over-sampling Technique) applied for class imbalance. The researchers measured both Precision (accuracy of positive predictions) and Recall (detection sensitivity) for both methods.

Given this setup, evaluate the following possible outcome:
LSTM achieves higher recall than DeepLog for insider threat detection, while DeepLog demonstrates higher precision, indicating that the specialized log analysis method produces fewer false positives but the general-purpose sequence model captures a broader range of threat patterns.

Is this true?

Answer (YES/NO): NO